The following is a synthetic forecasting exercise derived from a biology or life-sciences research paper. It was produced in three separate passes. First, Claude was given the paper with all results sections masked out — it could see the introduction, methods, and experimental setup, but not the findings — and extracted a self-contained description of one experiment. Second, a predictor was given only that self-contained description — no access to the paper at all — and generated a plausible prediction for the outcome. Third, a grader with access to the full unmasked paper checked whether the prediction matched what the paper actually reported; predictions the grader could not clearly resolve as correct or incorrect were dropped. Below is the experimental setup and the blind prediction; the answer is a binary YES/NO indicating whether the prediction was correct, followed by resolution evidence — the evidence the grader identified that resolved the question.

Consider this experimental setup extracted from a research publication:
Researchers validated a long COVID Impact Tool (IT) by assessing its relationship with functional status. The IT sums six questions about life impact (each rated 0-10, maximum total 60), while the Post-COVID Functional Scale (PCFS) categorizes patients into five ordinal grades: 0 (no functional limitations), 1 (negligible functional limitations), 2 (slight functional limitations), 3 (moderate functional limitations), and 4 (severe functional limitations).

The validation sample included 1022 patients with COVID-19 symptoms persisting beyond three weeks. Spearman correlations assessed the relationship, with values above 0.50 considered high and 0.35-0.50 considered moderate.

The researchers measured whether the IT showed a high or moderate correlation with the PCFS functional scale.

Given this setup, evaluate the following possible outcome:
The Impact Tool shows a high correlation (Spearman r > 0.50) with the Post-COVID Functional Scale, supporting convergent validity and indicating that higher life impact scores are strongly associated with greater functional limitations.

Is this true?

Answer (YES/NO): YES